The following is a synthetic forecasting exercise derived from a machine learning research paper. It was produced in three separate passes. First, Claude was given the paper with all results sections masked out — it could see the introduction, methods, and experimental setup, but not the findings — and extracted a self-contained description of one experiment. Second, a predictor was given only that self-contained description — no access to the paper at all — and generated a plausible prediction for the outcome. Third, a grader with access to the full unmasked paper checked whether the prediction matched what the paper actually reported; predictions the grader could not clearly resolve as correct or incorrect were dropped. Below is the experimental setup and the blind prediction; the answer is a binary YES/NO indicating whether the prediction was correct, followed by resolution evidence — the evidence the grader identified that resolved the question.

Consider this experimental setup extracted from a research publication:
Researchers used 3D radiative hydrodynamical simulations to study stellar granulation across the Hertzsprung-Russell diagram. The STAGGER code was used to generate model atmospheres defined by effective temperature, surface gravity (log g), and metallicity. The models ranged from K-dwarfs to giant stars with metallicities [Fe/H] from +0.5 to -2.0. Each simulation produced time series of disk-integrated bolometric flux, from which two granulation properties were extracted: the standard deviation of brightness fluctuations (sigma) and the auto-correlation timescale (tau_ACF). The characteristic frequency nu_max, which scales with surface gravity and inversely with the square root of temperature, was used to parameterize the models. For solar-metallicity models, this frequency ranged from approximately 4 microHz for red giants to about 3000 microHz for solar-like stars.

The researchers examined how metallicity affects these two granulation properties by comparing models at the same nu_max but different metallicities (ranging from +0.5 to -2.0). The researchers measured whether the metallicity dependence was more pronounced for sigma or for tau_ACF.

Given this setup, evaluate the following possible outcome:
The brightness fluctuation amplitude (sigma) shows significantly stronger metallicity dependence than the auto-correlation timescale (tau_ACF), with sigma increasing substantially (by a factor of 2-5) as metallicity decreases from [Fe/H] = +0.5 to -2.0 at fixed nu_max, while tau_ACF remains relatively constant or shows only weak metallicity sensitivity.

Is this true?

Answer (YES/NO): NO